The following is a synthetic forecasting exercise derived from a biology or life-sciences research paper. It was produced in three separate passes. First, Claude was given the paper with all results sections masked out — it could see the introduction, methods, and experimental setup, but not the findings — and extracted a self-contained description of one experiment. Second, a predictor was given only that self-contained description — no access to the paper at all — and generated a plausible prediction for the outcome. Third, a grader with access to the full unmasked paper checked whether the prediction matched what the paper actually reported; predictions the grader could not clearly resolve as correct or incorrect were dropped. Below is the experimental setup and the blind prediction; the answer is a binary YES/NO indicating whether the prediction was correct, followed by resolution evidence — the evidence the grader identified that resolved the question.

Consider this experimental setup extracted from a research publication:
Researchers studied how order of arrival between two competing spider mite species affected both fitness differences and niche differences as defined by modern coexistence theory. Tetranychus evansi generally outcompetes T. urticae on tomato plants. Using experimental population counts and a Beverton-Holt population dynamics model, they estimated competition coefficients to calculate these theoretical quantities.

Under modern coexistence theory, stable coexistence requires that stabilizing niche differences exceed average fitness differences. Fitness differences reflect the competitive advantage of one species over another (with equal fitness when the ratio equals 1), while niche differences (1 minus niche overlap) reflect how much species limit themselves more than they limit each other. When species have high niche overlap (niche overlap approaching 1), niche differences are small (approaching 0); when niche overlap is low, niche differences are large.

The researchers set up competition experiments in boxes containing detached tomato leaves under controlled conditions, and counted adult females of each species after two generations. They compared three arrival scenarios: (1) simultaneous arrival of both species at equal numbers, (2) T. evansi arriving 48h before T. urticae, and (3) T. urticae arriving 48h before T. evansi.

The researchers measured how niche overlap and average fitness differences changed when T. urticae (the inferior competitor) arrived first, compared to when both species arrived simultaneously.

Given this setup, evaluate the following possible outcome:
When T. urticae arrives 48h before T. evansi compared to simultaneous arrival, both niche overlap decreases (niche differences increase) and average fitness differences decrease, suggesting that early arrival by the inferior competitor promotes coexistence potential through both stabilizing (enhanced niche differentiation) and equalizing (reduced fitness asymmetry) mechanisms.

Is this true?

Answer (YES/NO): YES